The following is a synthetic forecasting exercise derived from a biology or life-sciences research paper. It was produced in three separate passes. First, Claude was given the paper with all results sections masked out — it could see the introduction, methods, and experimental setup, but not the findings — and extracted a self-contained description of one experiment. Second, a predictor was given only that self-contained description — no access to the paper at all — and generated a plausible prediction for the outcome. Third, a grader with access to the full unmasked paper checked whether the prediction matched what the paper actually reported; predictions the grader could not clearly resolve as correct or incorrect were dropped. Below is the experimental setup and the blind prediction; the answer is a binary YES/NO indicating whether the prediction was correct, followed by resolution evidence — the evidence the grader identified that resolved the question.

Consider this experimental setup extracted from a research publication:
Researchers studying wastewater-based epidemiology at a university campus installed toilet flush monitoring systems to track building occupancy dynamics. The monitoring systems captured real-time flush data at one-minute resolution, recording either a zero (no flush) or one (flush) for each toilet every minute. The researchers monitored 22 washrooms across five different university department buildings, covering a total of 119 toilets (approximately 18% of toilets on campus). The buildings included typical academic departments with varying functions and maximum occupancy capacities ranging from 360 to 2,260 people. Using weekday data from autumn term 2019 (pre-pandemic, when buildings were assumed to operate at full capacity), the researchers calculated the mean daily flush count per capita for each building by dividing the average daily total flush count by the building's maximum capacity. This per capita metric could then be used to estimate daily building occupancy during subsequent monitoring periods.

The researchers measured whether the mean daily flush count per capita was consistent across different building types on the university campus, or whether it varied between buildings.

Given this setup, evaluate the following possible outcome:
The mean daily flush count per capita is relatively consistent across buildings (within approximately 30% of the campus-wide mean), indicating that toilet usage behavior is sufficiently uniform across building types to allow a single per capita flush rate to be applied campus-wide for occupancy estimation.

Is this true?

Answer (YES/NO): NO